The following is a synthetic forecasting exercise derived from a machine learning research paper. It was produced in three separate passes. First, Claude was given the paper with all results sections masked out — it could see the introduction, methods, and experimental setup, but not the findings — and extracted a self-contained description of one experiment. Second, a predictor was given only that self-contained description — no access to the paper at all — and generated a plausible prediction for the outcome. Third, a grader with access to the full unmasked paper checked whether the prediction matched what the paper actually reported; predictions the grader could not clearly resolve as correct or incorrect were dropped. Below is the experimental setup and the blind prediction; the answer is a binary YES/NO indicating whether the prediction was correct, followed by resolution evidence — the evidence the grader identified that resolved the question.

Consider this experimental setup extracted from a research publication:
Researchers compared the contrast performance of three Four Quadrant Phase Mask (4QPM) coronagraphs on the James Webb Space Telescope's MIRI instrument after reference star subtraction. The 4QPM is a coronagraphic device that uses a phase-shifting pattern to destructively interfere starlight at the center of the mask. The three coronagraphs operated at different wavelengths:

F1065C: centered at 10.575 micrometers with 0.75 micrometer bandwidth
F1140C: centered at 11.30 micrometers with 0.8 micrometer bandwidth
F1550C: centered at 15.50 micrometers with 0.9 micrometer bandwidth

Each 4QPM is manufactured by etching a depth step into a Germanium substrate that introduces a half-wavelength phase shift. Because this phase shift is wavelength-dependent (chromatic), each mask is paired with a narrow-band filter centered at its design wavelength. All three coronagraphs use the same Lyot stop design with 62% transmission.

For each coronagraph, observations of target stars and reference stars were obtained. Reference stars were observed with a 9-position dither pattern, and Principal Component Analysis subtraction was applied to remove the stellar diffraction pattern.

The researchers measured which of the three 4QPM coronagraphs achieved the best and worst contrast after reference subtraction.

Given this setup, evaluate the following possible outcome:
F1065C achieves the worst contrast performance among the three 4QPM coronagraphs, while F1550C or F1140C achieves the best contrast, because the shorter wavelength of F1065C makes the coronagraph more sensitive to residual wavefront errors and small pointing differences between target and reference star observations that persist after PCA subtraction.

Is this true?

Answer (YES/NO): NO